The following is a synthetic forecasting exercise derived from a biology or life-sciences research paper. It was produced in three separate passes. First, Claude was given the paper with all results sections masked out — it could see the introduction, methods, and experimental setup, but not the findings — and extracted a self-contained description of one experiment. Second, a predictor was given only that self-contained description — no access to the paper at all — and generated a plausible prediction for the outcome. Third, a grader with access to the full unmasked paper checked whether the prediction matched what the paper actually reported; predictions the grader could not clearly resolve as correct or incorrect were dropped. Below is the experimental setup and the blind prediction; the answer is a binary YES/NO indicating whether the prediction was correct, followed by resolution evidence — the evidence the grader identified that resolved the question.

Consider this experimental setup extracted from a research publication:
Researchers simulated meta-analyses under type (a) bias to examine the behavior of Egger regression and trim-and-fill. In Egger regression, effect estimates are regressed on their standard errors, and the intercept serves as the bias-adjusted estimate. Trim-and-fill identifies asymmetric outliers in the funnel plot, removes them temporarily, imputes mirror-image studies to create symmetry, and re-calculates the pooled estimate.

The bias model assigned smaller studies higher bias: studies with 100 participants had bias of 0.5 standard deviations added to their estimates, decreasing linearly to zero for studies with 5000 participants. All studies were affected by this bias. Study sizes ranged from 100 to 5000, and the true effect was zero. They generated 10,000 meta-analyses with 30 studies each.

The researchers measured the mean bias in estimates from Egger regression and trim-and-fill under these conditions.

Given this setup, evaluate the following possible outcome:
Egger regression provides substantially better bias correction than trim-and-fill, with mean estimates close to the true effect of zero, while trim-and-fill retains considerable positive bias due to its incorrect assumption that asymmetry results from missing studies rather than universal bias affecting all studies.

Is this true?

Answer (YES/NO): NO